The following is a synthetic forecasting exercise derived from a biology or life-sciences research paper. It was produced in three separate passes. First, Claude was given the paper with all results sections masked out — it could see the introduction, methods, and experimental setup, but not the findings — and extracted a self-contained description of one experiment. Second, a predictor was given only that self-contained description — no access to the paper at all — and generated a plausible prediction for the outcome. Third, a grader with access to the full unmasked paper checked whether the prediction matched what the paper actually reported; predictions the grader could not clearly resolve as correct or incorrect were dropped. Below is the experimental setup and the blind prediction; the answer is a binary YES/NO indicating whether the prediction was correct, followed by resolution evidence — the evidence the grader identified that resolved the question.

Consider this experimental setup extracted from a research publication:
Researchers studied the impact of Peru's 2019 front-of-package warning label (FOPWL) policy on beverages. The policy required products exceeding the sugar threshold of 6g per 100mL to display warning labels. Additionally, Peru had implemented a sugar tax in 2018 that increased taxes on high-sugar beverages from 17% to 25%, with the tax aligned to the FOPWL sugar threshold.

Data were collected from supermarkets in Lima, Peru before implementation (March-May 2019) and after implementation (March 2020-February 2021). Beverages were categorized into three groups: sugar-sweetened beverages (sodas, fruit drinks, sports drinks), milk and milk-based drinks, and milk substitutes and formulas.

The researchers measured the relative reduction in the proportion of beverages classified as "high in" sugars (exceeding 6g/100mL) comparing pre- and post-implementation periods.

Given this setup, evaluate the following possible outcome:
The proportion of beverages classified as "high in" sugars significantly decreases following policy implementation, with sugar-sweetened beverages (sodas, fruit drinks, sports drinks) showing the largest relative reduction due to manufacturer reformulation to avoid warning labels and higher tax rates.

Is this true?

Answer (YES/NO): YES